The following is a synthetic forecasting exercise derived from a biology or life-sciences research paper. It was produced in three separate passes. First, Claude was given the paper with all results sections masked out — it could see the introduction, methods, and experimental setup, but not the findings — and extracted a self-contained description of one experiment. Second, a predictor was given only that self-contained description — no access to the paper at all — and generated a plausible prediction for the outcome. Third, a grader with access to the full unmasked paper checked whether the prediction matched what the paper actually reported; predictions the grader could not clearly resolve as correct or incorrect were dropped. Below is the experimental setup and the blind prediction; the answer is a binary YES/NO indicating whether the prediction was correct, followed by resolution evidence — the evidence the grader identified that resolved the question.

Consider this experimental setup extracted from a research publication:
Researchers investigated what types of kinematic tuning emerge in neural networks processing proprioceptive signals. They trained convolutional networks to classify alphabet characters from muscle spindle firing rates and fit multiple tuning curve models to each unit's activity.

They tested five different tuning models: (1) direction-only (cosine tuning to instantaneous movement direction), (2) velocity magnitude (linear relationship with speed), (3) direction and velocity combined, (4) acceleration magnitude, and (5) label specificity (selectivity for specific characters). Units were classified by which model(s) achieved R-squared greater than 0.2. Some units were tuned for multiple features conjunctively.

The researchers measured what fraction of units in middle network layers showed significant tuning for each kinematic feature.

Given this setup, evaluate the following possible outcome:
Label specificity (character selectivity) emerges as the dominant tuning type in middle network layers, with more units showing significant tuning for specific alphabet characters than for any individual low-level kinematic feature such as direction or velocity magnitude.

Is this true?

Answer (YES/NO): NO